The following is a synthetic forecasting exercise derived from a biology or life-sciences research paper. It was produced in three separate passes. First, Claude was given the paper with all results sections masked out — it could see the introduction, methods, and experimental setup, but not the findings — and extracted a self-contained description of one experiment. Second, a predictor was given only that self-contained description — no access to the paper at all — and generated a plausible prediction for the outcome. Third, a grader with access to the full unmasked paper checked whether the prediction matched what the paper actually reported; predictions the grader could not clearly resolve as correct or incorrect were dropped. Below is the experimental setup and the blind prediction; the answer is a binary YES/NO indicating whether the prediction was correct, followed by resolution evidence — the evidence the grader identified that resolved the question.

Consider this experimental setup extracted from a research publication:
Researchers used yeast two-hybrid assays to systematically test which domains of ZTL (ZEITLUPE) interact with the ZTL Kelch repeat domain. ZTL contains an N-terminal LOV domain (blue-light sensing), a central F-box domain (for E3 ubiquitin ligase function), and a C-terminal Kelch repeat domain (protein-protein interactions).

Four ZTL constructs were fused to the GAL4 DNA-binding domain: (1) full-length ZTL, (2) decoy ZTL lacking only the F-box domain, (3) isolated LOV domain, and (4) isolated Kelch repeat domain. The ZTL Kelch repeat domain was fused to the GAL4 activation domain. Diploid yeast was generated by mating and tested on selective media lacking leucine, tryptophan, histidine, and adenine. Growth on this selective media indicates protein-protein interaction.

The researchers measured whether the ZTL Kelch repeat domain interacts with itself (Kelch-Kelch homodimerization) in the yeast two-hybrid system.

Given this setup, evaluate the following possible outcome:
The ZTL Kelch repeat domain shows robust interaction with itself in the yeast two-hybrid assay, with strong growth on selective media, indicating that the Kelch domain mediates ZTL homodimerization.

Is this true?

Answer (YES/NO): NO